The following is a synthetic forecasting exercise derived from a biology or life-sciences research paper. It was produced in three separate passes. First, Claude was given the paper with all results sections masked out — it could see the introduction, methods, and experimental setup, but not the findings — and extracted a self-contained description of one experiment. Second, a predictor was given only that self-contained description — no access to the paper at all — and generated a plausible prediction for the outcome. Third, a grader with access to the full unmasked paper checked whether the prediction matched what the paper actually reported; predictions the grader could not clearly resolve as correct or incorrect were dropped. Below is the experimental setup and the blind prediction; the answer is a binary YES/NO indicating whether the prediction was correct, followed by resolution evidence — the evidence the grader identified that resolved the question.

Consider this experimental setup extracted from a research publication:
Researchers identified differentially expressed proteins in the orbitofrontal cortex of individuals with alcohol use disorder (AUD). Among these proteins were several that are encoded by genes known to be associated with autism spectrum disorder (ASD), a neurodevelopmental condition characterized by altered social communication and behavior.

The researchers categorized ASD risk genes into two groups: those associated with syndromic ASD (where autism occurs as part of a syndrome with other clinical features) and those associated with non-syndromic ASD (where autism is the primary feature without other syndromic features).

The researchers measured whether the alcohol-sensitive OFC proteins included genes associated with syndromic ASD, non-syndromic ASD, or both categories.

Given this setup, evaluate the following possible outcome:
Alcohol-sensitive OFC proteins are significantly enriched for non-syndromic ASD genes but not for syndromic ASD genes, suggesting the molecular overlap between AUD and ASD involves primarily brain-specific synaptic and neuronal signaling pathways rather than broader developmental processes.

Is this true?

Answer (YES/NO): NO